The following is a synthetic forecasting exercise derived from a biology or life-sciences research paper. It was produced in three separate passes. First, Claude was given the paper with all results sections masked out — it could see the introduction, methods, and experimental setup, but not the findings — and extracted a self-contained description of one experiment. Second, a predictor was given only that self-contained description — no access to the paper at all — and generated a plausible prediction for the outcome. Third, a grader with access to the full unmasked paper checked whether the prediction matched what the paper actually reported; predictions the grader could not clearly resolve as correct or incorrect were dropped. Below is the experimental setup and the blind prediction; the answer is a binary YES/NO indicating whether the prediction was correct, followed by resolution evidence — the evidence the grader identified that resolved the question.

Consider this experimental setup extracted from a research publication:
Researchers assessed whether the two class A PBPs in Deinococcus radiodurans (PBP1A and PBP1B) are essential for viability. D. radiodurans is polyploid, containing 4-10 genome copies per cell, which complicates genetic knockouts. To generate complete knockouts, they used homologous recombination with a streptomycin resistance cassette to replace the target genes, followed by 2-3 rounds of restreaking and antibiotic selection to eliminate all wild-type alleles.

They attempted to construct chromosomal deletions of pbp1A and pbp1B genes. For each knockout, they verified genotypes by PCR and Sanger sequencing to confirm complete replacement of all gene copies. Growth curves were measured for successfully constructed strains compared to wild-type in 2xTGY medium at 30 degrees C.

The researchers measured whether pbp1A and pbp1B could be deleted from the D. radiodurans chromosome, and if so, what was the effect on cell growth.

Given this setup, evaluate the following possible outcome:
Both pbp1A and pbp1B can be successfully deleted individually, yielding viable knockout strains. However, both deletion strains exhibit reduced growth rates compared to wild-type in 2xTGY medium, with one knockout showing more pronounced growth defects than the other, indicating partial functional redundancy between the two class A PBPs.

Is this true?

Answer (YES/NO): NO